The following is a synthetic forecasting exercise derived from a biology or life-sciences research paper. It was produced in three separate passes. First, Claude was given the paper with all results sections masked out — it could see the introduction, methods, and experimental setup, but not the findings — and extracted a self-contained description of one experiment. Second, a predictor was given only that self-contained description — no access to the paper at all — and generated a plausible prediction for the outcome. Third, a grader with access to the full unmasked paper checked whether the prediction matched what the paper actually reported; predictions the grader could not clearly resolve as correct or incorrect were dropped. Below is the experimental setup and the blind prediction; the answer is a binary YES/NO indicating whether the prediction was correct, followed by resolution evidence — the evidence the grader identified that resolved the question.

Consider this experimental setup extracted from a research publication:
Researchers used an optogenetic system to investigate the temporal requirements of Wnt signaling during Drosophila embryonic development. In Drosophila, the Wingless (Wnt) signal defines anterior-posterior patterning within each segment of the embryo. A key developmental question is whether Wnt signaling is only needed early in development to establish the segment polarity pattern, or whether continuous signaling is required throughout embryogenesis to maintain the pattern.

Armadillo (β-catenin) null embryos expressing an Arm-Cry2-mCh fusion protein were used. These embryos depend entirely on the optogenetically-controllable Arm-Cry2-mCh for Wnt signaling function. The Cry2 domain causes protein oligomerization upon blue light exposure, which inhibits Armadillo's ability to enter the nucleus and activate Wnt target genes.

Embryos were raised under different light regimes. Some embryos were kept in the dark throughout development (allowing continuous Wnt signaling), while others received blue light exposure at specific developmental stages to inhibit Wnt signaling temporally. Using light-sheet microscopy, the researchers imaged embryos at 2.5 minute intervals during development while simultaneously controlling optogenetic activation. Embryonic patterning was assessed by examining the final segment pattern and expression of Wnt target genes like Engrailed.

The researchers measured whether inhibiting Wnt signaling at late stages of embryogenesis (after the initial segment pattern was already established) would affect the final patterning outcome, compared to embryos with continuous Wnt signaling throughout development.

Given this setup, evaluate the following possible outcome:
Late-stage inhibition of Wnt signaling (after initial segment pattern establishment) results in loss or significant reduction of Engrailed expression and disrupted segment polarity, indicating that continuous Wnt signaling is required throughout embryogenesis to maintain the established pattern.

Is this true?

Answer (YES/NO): YES